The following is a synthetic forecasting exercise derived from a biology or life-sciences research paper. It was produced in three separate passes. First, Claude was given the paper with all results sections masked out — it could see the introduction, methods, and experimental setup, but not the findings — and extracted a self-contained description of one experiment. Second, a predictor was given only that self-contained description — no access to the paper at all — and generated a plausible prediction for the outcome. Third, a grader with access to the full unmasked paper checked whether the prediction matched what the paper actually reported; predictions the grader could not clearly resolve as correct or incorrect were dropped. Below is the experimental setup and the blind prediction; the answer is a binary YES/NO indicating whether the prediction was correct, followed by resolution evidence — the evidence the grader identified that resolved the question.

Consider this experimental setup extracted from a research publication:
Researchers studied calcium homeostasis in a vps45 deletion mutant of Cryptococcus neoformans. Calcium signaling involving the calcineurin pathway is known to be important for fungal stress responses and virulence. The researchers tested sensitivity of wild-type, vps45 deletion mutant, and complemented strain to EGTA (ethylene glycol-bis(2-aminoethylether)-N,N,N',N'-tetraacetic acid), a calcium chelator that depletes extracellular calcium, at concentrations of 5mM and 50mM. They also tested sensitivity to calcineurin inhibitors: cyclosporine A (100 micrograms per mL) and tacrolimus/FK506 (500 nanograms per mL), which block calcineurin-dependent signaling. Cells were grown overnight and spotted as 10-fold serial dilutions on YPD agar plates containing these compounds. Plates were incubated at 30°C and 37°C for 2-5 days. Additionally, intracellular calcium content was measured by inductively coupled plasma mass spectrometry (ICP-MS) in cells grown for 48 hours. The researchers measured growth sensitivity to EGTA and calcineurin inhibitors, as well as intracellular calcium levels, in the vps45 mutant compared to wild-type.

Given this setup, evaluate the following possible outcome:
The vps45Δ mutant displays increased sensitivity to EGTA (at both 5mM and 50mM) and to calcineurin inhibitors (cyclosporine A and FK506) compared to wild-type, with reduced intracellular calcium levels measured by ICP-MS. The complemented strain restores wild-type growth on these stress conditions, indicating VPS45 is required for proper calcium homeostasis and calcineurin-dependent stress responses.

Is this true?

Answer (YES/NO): NO